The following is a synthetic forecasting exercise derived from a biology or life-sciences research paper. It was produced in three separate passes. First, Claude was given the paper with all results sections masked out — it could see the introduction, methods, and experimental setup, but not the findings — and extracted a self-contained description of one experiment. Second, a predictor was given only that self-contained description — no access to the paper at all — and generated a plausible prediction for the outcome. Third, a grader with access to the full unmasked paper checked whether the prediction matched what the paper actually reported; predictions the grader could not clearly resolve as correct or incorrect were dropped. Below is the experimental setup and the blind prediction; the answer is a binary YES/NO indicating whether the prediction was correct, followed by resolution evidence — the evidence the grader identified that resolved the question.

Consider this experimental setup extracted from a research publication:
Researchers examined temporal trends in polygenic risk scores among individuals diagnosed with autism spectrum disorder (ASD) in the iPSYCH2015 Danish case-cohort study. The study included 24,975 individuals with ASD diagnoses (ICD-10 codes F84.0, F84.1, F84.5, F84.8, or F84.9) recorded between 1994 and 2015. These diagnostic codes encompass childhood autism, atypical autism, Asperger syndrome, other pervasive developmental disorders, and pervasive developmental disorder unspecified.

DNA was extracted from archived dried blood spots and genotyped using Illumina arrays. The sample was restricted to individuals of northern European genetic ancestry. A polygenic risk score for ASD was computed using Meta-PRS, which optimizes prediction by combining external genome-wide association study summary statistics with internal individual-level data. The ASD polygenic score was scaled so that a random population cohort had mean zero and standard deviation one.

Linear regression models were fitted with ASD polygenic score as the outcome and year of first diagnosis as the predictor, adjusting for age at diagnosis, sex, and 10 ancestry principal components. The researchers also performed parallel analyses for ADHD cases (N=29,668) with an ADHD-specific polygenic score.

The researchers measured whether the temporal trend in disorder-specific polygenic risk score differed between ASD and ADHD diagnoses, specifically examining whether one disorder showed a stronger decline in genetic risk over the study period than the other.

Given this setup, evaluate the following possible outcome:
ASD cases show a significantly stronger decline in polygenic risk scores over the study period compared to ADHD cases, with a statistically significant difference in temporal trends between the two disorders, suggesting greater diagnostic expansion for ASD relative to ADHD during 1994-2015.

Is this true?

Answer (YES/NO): NO